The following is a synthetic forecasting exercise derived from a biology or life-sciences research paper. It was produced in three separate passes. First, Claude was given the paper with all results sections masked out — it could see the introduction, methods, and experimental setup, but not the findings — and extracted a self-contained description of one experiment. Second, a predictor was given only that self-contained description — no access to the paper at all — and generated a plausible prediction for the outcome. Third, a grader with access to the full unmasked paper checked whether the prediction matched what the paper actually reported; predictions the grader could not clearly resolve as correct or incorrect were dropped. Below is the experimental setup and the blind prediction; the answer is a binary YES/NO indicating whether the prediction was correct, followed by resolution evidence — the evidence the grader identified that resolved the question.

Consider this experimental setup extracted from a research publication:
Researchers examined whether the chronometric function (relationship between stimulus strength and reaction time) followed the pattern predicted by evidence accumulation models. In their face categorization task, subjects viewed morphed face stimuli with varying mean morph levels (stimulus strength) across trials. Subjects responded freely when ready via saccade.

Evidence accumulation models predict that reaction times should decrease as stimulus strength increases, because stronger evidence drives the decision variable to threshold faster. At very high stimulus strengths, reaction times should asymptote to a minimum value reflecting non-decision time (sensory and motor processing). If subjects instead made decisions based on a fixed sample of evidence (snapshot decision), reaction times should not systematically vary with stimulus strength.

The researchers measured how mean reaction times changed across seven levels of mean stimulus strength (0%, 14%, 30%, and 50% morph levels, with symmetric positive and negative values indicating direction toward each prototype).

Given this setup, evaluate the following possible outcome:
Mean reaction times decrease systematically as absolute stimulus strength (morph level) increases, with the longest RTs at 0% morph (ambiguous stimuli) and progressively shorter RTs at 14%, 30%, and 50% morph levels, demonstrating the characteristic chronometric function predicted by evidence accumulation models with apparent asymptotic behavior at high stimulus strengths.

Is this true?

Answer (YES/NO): YES